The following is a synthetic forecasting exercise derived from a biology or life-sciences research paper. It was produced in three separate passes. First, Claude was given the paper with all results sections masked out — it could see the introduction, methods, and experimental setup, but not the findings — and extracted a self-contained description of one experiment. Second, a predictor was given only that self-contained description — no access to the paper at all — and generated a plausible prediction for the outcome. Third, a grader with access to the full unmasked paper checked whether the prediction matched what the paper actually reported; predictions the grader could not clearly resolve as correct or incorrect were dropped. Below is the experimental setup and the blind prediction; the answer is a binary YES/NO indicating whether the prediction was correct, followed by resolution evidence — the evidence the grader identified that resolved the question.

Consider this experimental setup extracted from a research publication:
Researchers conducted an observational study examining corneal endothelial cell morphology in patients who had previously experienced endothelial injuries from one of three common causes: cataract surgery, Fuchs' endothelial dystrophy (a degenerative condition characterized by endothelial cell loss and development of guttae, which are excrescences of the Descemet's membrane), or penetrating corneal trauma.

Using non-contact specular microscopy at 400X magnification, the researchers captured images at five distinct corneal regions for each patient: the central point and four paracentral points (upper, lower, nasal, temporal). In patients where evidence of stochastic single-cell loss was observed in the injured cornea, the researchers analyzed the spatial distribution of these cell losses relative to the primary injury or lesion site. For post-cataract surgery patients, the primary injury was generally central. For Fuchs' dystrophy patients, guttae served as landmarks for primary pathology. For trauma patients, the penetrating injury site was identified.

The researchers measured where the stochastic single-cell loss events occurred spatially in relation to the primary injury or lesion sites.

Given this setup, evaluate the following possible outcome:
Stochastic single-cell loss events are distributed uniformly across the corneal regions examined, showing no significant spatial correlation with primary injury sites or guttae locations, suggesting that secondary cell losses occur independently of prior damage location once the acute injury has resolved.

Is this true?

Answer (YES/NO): NO